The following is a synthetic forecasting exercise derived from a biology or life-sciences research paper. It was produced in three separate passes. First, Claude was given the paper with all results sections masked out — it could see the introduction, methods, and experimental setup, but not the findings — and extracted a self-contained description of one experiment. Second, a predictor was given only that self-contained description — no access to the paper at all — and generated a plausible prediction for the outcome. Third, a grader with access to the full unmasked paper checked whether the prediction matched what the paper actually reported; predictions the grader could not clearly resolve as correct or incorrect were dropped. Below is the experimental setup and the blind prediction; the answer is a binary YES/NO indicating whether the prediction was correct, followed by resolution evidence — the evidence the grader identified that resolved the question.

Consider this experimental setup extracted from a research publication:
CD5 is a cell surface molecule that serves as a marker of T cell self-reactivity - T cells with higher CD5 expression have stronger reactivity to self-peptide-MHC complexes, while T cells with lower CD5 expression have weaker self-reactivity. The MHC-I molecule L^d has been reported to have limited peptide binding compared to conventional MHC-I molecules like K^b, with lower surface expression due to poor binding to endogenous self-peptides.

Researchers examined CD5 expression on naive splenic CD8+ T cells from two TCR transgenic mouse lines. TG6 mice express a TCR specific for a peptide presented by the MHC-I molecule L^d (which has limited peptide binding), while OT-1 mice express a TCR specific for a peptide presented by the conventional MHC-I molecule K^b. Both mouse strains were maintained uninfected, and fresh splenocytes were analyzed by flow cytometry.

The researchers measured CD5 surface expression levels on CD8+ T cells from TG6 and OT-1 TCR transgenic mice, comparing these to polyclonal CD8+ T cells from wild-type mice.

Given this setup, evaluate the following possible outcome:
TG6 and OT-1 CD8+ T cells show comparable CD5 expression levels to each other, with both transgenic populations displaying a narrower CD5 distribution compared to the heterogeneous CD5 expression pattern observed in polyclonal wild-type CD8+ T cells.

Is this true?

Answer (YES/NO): NO